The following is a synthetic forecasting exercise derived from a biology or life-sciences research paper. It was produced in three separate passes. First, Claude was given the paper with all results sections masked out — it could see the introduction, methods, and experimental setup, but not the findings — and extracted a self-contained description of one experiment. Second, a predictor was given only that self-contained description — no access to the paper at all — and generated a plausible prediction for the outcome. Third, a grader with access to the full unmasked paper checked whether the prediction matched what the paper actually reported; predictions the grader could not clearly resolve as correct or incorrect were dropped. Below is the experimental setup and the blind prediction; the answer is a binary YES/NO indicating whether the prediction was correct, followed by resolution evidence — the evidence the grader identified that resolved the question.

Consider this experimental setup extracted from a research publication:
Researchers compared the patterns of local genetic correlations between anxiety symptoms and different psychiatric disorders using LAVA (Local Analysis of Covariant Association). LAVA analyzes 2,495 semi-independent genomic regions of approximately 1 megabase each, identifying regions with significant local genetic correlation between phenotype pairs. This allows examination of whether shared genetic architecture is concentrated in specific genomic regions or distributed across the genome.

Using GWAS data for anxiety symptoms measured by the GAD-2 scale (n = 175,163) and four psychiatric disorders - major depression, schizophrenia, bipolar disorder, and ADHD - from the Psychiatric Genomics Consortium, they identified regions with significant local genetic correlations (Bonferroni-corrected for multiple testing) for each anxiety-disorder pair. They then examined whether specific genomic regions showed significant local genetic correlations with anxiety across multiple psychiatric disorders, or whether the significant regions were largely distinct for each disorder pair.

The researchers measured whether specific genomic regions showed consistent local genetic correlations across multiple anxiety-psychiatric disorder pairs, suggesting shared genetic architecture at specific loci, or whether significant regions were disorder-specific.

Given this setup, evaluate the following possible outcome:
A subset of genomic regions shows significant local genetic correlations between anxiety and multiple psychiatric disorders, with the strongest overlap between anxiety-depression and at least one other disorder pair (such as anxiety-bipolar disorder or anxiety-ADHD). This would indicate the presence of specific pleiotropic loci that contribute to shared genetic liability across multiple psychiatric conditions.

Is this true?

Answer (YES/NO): NO